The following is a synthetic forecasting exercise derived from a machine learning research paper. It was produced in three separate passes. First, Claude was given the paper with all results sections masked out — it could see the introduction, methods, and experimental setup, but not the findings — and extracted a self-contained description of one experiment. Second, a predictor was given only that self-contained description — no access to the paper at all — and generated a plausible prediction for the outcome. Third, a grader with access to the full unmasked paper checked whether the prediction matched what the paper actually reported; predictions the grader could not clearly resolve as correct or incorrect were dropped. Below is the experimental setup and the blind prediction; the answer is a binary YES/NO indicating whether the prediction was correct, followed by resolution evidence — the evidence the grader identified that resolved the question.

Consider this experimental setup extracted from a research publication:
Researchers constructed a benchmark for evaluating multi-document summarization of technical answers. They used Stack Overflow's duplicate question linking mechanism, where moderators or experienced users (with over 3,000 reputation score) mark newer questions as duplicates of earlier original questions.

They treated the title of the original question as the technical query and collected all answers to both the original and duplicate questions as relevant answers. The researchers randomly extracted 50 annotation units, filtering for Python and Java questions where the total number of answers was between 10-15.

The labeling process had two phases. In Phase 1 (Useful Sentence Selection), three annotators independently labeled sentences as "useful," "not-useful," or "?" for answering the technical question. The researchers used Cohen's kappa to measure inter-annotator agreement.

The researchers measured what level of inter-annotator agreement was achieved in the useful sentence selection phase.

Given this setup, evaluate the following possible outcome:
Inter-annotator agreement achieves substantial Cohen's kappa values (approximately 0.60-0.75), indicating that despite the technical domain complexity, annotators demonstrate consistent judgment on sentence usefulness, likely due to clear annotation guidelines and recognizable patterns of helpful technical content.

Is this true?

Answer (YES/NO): NO